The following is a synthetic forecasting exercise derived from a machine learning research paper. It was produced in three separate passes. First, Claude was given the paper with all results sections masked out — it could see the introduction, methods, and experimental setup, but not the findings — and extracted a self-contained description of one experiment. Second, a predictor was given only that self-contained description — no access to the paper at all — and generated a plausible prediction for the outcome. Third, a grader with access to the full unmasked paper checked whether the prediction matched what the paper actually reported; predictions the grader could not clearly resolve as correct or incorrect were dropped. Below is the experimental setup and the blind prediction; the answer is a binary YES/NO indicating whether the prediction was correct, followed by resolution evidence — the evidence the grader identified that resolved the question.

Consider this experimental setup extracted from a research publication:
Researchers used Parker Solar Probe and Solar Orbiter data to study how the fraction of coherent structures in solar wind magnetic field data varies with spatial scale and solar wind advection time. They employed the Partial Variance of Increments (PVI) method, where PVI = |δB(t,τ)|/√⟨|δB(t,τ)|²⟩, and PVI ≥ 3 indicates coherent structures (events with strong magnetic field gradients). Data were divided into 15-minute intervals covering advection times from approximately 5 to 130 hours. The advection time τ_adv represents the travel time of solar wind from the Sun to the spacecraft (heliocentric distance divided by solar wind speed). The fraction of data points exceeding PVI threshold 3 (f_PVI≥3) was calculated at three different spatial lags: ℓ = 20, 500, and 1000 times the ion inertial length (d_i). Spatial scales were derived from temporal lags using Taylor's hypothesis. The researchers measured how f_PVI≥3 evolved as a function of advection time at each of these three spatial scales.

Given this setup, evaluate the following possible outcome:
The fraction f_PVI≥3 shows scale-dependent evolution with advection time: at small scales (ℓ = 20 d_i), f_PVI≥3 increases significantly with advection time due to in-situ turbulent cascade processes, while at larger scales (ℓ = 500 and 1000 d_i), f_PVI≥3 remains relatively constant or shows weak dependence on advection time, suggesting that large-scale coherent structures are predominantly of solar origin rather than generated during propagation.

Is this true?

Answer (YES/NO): NO